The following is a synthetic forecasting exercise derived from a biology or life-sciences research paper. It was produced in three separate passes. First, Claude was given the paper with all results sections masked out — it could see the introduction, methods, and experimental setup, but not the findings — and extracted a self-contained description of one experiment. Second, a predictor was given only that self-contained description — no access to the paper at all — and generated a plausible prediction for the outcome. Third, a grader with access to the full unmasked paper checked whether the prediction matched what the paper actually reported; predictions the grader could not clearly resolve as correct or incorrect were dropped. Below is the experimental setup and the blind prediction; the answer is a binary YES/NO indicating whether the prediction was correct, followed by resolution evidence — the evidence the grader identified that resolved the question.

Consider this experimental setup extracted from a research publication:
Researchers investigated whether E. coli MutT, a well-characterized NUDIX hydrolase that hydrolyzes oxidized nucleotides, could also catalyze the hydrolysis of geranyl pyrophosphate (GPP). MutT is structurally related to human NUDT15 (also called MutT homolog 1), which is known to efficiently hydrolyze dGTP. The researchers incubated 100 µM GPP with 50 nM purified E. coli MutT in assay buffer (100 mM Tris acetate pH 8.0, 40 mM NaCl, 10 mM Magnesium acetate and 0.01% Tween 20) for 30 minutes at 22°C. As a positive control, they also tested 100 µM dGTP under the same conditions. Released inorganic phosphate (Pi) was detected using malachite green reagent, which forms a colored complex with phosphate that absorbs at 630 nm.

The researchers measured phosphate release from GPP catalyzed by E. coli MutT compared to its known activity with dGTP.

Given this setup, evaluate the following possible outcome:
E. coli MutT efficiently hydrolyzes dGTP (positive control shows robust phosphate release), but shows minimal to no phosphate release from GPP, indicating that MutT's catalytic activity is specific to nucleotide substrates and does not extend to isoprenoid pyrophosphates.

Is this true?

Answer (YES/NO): YES